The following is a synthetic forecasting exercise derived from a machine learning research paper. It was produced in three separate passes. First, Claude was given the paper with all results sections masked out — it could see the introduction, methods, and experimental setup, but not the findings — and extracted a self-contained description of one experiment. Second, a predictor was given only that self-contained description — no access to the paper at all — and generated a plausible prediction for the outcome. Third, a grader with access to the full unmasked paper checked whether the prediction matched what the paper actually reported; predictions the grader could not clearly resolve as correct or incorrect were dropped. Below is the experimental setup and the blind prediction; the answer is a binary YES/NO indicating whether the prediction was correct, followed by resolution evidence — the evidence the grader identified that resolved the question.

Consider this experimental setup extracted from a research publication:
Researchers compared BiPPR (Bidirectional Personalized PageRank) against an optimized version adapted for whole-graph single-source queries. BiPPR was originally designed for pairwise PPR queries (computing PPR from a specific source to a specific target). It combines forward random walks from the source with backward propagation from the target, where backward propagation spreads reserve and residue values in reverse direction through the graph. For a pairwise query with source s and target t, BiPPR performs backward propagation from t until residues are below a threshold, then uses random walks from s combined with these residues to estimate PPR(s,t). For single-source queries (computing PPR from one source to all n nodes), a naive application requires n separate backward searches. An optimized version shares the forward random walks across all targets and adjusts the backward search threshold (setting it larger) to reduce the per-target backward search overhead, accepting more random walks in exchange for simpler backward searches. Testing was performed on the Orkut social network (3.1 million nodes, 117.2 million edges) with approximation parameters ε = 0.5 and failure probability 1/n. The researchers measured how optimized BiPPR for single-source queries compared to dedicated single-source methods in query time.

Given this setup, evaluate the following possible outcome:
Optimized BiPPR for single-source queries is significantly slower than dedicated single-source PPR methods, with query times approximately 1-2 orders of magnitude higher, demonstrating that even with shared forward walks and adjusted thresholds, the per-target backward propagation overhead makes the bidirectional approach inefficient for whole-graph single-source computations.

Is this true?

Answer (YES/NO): NO